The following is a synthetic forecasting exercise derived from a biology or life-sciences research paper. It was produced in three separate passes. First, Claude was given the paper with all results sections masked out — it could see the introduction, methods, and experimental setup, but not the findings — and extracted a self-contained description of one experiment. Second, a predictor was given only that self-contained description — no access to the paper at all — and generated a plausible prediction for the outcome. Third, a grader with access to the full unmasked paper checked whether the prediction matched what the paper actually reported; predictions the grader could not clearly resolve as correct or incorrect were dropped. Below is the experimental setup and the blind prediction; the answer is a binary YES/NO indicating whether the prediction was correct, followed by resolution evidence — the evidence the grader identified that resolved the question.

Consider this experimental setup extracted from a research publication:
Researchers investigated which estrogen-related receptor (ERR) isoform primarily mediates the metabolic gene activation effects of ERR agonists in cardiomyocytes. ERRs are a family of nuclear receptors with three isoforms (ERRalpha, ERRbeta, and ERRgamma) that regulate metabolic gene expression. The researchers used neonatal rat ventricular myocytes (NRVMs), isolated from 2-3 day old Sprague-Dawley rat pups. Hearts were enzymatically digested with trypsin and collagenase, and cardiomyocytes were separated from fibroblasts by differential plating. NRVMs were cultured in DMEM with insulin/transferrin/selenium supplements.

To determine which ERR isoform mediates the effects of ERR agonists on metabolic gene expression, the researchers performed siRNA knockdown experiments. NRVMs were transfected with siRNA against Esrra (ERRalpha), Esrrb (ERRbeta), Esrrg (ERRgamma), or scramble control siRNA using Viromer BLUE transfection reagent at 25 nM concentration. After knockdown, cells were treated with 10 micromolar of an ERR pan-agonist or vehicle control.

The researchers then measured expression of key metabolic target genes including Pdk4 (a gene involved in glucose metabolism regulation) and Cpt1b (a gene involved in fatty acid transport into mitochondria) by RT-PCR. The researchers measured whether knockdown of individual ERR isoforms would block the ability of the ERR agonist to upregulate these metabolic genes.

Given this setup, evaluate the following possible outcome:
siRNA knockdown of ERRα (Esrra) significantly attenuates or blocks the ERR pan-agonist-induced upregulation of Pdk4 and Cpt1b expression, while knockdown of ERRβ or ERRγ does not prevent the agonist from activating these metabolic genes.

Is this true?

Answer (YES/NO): NO